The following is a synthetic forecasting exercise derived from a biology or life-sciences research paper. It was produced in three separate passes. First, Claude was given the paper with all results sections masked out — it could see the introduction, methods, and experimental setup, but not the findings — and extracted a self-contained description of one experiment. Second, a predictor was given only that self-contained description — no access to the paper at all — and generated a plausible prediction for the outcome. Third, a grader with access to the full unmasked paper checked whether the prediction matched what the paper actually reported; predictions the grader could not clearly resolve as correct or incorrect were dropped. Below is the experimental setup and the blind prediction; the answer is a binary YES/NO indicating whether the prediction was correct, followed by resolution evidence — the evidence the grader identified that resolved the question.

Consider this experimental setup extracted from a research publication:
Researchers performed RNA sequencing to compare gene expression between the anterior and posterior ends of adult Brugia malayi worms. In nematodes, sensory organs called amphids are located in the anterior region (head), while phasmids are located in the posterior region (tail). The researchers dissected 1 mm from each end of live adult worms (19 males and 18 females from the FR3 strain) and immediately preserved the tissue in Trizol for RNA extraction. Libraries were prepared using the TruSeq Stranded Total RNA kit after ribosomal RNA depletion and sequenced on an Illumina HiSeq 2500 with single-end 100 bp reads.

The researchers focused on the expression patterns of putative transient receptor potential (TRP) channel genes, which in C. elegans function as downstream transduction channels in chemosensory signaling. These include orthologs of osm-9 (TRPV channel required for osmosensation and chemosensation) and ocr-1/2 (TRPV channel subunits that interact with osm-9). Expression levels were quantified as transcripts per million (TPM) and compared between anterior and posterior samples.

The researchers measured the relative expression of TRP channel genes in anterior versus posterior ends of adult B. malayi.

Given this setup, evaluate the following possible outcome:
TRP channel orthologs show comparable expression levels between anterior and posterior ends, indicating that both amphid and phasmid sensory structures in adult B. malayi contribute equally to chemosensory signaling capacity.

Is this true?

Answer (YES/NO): NO